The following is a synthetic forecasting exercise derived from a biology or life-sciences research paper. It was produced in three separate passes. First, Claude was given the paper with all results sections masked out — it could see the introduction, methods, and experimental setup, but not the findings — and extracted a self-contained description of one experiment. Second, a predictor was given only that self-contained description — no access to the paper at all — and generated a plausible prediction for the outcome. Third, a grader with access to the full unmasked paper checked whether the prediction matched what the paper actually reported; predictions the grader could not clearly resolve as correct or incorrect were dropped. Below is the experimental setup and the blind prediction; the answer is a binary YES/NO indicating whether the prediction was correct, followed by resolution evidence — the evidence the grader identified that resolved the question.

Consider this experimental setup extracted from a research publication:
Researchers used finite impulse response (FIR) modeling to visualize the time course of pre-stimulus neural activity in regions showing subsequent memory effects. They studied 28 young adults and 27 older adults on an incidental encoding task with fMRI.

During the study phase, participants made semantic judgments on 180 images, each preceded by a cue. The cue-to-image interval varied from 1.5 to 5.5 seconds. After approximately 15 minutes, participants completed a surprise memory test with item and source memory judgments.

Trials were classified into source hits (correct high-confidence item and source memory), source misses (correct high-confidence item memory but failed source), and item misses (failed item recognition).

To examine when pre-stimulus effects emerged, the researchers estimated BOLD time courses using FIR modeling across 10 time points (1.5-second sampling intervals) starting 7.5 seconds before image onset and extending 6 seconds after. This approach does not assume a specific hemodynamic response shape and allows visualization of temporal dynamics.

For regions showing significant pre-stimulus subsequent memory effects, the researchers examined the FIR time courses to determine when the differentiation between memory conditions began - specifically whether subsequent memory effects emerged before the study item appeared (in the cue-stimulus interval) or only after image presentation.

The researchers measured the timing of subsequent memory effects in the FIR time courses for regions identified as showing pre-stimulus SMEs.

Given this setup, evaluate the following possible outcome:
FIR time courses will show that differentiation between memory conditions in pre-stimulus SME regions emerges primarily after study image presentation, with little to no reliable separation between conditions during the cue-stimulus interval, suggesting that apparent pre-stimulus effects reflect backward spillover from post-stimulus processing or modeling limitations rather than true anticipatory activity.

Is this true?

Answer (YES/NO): NO